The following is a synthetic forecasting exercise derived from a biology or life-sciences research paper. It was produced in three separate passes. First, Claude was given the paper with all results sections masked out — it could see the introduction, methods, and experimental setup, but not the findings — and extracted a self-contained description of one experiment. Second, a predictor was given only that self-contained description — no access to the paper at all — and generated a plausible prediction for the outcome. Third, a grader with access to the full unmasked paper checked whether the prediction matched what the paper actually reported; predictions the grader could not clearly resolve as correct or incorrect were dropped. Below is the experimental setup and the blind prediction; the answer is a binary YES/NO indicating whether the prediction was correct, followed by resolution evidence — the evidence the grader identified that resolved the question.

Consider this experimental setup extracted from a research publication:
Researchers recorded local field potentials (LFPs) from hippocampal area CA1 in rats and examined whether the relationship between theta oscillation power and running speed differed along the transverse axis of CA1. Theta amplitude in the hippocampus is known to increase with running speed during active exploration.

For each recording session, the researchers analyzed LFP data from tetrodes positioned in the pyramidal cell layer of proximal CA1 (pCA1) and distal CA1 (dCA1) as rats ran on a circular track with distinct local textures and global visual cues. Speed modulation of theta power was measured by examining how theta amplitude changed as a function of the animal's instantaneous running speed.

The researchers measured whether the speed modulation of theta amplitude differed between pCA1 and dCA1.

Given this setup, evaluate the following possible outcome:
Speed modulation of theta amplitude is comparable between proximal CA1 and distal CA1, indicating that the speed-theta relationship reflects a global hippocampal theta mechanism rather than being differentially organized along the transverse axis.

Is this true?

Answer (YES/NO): YES